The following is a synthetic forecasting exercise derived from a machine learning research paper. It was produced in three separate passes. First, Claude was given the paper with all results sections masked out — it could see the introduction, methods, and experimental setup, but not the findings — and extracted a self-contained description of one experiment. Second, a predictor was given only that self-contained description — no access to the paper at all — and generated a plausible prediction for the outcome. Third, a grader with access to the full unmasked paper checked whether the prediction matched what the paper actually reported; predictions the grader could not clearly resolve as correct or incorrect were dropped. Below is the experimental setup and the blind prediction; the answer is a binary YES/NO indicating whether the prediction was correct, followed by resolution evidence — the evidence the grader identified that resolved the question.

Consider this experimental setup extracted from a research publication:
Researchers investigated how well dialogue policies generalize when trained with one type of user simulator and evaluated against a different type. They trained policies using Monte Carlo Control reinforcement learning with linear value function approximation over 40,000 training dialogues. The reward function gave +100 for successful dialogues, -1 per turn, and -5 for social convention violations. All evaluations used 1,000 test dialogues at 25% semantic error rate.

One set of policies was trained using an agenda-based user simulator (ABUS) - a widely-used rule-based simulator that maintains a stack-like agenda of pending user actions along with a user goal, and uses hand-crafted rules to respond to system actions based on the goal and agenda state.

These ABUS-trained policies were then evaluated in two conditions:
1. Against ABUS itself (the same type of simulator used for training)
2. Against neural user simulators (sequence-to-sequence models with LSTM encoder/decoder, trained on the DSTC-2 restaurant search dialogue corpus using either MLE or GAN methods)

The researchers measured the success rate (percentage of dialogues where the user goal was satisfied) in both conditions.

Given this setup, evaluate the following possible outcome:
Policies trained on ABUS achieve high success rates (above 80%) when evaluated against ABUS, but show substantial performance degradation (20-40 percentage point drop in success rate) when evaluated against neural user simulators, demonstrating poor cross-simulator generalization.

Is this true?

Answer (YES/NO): YES